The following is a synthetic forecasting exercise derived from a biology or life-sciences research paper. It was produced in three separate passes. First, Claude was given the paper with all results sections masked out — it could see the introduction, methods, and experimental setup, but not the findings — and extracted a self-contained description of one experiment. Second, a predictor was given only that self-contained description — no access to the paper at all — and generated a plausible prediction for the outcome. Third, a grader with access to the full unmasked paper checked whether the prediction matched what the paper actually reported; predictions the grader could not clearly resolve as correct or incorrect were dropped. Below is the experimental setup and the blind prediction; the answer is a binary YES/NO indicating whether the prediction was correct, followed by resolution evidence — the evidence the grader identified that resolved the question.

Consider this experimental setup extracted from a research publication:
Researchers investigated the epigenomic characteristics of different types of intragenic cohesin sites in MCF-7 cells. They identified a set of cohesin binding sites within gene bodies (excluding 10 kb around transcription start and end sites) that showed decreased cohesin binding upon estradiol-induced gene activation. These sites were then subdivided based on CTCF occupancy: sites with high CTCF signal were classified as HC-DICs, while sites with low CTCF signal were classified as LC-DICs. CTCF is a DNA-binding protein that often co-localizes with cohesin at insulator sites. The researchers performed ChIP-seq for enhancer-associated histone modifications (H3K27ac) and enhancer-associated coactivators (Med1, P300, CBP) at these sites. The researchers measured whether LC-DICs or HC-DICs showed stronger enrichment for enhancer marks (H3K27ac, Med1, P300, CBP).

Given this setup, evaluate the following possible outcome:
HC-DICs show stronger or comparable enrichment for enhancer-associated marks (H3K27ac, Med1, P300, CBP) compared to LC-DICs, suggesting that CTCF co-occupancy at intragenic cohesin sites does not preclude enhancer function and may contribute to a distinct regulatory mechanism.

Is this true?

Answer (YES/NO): NO